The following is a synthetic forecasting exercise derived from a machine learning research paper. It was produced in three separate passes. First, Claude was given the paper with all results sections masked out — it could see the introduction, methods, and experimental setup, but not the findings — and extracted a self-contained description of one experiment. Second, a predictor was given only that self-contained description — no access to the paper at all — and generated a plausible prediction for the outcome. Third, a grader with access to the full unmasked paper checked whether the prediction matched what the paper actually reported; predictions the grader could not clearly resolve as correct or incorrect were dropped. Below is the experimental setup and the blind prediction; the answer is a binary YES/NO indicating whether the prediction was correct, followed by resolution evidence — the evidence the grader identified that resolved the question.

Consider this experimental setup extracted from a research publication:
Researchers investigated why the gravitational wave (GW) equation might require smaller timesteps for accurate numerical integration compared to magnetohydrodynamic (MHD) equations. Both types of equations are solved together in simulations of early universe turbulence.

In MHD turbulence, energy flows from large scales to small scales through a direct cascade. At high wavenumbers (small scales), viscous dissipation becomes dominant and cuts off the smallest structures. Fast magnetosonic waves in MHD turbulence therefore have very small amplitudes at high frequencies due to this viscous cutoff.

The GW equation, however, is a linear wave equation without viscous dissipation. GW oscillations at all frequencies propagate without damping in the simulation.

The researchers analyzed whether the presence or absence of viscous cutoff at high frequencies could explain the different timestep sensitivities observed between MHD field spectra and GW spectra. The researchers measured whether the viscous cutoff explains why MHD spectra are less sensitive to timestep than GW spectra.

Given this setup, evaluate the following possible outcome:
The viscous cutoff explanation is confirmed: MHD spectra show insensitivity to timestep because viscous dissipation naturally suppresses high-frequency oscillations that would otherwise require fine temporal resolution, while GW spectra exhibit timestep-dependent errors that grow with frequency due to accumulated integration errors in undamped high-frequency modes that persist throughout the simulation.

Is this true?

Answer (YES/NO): NO